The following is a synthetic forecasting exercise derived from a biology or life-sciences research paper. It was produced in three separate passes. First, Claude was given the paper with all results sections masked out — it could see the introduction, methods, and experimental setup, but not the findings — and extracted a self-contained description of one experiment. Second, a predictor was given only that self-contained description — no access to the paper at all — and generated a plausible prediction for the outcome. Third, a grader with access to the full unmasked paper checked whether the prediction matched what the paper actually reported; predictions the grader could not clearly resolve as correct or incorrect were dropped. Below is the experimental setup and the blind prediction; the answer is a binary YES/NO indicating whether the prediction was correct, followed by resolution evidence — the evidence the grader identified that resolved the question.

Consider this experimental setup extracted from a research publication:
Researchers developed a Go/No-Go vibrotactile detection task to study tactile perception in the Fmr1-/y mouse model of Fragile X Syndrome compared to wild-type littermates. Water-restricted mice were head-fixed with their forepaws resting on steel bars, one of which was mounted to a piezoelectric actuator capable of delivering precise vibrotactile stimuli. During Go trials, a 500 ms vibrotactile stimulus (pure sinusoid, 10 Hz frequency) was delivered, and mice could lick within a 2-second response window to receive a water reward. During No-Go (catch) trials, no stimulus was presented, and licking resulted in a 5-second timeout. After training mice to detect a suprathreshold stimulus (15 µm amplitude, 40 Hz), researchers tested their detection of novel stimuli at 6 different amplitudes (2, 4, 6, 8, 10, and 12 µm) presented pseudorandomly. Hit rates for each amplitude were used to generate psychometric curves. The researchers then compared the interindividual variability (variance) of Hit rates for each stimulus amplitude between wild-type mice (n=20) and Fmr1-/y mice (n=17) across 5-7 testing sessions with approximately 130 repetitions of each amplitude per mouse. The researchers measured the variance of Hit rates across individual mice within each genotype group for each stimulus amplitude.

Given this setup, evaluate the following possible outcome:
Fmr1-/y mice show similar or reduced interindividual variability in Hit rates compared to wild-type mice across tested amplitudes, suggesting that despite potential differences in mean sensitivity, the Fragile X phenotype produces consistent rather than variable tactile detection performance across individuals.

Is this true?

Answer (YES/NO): NO